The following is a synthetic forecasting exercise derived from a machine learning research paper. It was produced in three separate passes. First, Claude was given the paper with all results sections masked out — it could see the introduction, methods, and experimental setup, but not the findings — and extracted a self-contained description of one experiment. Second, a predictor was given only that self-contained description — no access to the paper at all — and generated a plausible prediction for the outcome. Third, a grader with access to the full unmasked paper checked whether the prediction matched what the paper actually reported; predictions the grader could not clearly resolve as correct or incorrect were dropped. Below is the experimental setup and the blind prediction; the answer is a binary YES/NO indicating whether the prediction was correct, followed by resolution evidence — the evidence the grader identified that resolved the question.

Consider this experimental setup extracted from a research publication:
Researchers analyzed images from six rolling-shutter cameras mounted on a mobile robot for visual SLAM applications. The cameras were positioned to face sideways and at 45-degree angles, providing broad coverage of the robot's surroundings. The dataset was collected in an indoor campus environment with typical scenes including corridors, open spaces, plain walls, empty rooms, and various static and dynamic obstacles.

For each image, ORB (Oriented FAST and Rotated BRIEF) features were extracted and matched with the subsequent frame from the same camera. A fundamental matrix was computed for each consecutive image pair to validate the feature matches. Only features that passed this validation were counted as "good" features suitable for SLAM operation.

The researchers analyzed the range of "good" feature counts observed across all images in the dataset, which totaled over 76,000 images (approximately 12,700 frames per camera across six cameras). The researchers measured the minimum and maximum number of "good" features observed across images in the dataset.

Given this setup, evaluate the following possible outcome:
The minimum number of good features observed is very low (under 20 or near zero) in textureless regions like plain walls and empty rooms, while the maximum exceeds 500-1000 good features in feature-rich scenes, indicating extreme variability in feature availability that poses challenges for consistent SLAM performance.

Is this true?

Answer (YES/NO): YES